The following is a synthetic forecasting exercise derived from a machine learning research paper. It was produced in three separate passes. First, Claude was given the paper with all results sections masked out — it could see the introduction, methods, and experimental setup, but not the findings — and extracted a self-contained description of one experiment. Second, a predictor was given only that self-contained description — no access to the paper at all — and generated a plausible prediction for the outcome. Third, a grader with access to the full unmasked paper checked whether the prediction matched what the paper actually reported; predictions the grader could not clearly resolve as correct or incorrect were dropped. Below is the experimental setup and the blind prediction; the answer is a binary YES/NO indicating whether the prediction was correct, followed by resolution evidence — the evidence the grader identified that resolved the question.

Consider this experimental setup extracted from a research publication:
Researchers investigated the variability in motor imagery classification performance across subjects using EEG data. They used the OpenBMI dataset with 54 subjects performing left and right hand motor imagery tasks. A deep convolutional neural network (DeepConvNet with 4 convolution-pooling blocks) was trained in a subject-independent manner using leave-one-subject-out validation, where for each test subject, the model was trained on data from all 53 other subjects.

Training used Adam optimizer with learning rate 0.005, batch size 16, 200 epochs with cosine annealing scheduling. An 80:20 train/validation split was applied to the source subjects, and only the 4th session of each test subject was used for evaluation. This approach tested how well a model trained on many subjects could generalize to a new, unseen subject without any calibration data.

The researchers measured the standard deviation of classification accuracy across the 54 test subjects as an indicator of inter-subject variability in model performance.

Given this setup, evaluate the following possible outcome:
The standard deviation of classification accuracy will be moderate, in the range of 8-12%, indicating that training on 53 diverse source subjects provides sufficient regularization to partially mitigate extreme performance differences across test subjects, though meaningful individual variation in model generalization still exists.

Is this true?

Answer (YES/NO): NO